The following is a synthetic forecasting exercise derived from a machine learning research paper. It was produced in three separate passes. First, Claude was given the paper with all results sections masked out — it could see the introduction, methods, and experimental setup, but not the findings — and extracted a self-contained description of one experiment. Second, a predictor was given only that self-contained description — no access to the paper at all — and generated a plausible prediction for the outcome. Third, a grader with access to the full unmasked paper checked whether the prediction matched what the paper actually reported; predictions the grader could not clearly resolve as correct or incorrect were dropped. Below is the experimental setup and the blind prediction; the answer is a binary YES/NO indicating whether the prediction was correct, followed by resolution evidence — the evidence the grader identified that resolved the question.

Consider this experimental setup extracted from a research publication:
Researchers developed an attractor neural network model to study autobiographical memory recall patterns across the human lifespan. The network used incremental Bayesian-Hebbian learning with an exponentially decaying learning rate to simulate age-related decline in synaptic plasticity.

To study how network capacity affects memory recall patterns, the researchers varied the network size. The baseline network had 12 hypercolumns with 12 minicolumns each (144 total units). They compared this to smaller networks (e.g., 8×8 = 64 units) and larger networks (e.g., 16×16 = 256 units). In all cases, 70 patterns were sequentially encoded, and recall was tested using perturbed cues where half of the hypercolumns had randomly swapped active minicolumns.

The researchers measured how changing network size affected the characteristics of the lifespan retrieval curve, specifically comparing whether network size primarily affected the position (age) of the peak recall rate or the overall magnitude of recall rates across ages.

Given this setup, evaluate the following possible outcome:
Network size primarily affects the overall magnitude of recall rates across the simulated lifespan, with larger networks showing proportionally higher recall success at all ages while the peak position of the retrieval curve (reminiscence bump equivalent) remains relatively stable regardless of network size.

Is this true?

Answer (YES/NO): YES